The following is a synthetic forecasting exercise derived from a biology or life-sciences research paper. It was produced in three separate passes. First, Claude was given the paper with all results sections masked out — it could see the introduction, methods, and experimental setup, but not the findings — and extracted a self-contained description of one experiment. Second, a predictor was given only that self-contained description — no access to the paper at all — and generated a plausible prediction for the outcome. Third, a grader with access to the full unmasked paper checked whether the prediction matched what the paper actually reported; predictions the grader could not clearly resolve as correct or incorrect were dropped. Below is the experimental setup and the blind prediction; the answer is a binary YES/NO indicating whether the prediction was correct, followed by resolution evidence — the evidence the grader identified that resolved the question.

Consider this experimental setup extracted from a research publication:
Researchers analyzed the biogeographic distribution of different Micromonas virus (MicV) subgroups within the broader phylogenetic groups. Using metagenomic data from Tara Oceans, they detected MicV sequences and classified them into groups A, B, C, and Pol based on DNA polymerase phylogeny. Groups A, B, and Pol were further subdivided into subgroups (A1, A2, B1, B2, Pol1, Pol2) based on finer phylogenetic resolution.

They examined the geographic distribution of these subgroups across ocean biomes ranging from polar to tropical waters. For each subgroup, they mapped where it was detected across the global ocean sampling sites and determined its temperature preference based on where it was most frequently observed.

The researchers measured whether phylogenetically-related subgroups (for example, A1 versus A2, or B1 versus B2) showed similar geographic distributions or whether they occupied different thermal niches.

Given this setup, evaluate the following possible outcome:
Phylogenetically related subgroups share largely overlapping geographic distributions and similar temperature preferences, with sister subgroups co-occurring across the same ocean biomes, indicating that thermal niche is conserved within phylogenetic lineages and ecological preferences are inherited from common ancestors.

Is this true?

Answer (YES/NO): NO